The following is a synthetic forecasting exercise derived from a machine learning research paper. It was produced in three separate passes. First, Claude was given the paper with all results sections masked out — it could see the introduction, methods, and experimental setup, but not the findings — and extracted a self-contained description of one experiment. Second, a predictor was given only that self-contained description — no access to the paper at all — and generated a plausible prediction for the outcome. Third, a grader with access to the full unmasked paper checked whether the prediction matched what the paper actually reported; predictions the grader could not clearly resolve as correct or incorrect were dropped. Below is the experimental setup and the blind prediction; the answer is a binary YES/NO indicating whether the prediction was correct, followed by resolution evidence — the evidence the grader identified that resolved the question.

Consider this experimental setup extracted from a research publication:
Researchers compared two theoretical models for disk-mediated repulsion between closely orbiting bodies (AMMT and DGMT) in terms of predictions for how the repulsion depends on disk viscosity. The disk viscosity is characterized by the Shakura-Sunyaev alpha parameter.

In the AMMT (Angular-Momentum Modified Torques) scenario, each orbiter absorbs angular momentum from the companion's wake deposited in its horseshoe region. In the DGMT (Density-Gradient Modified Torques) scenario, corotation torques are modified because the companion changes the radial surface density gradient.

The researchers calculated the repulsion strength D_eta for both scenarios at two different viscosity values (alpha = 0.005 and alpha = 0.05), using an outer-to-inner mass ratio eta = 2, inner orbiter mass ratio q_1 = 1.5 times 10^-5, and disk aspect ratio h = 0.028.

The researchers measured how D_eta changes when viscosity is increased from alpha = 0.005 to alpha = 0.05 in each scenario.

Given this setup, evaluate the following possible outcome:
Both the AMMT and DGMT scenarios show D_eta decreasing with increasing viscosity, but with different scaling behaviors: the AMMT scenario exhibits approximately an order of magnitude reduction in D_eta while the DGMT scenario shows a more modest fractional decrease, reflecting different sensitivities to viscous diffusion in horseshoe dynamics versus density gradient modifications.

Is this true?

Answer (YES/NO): NO